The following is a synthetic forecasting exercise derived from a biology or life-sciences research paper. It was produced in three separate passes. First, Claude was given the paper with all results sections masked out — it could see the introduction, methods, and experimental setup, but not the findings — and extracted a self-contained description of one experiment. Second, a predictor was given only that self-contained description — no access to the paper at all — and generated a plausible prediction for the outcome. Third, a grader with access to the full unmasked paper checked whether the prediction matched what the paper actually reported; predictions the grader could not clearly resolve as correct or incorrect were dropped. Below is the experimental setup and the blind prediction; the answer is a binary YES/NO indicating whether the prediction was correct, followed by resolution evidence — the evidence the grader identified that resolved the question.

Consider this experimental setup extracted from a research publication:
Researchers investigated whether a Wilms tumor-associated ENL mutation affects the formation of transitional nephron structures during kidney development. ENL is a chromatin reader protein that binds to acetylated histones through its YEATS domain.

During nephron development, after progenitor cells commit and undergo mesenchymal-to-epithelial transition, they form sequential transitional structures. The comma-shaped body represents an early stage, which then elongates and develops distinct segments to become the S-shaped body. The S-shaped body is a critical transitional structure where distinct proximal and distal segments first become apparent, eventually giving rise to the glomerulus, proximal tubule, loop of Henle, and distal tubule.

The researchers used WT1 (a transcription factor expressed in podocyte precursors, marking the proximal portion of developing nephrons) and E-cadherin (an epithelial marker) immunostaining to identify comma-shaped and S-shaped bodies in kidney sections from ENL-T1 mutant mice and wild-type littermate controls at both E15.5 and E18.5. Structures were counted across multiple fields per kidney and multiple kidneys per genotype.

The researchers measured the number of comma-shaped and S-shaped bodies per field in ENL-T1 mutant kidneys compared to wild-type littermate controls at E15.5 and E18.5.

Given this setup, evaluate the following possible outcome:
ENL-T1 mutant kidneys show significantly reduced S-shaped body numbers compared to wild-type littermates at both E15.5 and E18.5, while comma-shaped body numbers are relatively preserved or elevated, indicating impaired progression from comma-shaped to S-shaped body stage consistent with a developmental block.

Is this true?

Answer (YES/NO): NO